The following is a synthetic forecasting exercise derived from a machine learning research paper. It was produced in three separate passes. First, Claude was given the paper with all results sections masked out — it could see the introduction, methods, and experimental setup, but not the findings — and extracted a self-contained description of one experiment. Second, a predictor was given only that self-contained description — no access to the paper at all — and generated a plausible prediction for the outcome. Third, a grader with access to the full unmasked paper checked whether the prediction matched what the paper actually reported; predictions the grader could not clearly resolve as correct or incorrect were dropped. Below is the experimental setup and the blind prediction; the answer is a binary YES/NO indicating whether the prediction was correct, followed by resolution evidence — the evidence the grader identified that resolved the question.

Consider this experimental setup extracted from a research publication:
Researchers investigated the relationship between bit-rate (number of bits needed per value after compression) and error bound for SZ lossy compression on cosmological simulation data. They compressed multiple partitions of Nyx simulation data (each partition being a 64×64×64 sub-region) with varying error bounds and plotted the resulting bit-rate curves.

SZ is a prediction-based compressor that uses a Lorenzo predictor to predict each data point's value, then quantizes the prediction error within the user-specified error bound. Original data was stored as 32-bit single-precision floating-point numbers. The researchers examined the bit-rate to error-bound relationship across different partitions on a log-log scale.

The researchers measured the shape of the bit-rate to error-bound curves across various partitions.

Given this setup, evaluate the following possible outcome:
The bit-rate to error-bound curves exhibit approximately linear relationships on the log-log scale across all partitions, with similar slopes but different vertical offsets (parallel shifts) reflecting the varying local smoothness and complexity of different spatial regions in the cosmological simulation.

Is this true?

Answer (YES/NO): YES